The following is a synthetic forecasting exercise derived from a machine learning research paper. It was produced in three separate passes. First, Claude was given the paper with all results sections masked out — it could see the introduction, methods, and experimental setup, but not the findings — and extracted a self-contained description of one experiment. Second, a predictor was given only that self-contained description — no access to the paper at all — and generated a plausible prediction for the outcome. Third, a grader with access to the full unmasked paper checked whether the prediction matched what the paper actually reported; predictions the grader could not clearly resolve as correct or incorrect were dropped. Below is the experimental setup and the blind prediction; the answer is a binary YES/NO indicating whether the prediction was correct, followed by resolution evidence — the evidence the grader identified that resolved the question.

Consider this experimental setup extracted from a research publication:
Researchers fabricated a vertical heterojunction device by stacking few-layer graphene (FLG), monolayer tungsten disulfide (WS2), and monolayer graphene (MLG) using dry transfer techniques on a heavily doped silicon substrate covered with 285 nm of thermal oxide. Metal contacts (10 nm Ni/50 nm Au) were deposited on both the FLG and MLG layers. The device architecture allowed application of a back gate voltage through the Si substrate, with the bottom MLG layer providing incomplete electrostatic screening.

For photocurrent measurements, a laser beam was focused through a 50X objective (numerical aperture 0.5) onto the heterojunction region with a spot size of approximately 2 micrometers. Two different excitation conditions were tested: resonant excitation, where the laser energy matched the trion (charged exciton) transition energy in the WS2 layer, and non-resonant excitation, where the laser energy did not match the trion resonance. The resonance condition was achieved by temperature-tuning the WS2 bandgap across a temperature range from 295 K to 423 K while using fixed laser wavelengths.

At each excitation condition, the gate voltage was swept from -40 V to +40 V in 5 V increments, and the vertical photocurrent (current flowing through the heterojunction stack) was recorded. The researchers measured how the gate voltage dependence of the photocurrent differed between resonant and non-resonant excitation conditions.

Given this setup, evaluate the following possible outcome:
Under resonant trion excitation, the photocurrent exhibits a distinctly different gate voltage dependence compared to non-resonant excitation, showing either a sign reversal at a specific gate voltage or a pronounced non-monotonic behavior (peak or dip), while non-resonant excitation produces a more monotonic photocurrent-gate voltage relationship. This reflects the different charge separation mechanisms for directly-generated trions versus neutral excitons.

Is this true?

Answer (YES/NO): NO